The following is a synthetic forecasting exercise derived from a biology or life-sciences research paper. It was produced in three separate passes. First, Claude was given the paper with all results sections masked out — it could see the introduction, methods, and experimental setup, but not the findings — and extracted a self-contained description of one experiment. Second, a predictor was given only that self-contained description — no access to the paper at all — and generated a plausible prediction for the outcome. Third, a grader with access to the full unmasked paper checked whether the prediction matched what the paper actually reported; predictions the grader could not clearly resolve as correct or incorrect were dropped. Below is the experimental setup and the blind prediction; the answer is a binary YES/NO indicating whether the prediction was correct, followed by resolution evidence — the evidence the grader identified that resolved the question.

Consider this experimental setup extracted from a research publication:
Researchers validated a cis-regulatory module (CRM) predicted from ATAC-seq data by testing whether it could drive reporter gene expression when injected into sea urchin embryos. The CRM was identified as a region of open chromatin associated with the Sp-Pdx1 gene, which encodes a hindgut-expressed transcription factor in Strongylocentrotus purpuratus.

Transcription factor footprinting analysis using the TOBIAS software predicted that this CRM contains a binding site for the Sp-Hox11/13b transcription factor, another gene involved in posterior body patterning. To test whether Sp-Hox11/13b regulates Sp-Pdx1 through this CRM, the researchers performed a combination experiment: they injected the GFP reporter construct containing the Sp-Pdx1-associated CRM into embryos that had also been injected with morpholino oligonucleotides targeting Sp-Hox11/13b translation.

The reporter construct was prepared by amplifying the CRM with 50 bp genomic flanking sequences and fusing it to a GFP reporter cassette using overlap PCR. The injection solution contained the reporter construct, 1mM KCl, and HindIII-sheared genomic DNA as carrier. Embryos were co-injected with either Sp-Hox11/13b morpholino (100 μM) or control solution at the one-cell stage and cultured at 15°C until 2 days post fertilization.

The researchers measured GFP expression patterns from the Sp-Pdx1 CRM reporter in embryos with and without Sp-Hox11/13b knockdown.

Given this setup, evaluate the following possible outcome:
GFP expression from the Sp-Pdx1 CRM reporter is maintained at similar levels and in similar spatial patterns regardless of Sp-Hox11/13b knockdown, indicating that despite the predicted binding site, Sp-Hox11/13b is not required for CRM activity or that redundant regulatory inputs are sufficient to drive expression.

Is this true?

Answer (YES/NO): NO